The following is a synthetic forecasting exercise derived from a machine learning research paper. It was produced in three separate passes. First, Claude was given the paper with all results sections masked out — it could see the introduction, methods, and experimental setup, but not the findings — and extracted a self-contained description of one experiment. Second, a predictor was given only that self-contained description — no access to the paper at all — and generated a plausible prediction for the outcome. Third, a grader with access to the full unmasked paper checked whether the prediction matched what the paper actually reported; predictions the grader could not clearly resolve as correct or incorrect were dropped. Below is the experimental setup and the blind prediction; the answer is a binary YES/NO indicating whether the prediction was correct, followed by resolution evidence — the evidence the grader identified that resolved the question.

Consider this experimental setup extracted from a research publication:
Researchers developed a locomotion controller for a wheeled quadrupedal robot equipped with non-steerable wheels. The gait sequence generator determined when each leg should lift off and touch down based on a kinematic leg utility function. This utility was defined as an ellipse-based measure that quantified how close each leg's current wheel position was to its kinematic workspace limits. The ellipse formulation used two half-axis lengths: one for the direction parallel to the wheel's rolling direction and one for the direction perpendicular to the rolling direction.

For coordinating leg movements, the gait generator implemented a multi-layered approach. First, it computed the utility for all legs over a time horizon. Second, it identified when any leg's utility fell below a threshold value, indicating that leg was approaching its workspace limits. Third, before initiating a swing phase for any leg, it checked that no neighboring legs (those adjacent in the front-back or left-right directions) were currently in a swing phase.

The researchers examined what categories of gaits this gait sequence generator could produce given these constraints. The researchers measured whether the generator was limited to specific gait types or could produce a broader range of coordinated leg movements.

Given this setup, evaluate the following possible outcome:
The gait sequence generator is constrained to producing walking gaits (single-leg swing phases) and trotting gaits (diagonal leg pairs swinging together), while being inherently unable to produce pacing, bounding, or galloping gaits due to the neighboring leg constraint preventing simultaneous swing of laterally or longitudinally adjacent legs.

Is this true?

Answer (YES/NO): YES